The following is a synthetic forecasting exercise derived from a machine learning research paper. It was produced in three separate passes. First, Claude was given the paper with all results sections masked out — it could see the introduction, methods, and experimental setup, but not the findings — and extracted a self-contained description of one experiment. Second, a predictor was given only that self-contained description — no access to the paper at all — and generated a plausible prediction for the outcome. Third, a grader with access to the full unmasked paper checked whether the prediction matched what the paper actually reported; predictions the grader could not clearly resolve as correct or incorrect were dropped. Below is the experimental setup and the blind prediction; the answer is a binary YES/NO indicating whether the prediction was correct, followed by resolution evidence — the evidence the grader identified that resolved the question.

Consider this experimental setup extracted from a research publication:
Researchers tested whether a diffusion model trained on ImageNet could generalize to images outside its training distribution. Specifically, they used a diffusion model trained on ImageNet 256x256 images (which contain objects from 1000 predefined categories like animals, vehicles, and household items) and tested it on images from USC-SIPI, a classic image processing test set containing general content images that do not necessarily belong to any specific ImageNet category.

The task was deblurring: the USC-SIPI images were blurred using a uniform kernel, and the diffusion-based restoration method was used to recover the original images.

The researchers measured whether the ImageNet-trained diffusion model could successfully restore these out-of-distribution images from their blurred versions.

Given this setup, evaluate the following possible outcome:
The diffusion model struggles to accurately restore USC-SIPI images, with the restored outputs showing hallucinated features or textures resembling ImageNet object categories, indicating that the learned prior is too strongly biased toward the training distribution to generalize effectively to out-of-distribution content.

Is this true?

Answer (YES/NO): NO